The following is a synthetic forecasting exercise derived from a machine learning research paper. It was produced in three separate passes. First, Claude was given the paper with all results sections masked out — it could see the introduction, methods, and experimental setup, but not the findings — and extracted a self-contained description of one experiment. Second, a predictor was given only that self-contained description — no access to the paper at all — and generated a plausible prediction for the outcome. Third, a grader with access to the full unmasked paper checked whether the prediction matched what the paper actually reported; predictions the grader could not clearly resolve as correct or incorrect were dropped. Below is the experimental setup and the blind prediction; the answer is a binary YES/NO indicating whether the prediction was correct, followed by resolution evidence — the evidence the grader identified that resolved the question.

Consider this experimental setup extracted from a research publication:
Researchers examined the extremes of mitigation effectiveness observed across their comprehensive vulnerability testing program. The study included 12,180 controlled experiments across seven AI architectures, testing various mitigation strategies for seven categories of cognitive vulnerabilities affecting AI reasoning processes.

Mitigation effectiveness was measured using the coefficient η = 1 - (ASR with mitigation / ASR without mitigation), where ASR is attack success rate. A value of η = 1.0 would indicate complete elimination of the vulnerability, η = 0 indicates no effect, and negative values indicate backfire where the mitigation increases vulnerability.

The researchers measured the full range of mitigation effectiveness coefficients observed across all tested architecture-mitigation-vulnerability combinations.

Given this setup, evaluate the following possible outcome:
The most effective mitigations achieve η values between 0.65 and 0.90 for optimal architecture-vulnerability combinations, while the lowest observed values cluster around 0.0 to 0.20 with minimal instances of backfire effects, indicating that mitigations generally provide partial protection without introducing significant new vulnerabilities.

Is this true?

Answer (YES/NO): NO